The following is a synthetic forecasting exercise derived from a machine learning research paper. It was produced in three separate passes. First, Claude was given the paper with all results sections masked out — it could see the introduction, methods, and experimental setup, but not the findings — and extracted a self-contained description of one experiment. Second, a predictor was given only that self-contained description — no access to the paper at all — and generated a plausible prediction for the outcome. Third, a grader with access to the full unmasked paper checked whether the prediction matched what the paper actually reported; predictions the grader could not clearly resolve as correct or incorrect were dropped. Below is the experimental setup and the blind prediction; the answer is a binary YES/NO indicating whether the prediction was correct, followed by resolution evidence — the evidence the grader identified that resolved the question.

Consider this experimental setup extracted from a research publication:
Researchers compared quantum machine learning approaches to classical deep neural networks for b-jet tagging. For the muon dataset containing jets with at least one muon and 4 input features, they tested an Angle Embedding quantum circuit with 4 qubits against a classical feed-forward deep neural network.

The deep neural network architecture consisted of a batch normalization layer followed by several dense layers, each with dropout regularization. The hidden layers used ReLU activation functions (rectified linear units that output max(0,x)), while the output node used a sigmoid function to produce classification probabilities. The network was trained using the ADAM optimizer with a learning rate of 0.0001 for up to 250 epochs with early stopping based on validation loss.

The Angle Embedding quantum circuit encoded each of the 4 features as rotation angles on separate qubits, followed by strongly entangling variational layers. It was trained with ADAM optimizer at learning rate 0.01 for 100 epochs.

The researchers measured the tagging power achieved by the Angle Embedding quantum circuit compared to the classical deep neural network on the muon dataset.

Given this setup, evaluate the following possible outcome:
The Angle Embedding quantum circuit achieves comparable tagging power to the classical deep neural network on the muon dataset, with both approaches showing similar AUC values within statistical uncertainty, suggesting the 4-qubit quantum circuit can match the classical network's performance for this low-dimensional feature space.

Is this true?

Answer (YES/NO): YES